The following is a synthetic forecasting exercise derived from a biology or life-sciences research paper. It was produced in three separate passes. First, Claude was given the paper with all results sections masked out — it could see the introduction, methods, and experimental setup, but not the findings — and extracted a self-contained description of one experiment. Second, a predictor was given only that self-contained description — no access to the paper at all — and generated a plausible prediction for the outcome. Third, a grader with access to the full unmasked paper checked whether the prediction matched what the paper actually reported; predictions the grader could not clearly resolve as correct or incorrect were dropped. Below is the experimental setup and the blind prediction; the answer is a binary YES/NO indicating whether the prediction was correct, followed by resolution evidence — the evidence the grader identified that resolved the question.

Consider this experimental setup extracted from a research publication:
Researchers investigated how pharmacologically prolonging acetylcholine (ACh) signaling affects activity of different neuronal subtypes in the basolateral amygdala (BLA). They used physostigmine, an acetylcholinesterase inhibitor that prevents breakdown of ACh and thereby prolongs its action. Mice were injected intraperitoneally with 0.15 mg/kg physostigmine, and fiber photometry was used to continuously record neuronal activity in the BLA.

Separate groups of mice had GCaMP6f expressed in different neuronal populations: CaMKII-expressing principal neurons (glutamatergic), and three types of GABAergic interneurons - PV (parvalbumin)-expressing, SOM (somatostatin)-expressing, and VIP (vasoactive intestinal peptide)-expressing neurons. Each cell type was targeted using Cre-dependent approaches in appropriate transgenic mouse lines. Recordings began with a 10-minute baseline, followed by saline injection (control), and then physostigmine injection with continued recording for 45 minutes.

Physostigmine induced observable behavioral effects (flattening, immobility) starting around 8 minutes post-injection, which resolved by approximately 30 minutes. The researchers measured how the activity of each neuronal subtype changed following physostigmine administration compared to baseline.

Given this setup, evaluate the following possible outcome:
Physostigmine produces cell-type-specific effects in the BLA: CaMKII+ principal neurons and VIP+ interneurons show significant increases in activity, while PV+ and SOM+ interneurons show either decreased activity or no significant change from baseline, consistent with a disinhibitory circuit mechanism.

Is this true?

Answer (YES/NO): NO